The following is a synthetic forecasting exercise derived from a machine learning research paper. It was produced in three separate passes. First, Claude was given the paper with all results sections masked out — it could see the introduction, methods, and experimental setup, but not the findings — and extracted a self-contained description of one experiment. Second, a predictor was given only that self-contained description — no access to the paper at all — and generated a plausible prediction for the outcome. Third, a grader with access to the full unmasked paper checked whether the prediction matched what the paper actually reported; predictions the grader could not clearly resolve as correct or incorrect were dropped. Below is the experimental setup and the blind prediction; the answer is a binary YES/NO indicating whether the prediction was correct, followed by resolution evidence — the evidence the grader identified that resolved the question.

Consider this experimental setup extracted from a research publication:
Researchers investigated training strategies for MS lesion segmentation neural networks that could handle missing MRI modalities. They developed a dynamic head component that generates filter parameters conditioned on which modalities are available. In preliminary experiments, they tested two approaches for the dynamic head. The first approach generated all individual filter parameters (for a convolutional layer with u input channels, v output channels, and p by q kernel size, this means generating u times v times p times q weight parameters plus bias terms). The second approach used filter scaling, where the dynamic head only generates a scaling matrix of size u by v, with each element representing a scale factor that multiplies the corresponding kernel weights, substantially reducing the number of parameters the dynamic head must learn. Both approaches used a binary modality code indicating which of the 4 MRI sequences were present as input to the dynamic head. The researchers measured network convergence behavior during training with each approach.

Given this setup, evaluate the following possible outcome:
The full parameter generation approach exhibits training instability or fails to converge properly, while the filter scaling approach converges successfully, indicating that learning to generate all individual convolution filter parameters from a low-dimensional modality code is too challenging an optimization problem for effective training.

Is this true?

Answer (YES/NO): YES